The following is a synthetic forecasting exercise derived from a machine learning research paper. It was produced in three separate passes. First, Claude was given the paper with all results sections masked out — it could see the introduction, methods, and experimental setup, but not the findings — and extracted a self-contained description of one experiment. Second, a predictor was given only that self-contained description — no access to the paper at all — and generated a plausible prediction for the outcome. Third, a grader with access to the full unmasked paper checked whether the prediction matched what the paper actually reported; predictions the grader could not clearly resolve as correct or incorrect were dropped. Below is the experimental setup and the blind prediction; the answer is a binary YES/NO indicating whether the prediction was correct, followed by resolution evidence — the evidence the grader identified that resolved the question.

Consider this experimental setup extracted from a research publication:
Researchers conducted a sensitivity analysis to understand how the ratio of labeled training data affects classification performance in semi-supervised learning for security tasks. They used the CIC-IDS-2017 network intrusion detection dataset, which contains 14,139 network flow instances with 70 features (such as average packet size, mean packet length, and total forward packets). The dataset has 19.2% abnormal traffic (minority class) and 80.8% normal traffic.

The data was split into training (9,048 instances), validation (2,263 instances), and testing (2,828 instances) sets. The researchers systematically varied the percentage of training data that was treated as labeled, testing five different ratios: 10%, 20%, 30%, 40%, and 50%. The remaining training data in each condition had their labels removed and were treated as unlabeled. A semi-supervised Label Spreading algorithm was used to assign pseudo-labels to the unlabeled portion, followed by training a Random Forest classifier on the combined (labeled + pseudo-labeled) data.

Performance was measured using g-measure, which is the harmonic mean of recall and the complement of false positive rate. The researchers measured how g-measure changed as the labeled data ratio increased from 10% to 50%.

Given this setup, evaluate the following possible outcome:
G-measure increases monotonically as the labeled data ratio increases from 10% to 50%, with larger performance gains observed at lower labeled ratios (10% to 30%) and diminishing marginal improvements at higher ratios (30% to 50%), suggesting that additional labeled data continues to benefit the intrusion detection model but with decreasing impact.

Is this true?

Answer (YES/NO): YES